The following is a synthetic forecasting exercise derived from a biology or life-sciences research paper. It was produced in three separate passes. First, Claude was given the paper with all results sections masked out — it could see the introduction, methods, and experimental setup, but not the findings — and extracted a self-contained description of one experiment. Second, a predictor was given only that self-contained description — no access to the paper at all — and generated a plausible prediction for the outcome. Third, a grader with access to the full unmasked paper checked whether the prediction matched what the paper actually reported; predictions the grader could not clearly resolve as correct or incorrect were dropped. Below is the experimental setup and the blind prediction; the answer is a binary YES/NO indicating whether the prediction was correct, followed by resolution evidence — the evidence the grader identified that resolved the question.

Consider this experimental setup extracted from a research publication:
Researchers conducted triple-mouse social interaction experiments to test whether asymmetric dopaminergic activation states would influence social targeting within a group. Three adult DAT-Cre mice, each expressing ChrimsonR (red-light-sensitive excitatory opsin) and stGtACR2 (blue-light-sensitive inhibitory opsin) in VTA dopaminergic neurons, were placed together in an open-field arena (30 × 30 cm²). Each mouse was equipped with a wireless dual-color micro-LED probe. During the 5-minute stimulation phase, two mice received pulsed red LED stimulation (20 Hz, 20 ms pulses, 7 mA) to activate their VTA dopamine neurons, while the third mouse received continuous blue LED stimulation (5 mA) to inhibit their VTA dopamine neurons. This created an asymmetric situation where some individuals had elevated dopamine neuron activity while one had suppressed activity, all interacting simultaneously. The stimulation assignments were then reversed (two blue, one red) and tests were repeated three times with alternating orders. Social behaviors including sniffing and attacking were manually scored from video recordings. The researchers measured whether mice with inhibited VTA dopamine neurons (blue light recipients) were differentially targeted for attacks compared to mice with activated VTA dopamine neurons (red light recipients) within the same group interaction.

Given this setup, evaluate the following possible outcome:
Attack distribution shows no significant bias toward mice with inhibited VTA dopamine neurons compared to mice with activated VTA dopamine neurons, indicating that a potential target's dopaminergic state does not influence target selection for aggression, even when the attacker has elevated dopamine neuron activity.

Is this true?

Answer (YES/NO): NO